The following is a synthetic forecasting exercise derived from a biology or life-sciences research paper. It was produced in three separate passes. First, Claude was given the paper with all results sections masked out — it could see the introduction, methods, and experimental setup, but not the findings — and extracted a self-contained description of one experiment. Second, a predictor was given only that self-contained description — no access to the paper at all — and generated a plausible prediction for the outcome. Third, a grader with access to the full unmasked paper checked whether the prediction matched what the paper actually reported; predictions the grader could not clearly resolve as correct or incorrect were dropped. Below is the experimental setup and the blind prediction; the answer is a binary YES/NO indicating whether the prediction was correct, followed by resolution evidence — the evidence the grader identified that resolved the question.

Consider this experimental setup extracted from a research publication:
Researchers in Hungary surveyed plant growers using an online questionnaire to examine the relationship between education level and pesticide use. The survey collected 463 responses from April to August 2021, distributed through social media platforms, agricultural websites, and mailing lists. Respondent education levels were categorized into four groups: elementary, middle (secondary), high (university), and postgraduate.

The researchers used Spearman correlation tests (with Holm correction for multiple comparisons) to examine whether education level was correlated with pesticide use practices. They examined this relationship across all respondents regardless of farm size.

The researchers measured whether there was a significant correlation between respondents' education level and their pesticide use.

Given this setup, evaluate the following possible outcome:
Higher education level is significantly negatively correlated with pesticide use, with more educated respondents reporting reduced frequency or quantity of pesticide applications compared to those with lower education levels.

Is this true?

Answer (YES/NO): NO